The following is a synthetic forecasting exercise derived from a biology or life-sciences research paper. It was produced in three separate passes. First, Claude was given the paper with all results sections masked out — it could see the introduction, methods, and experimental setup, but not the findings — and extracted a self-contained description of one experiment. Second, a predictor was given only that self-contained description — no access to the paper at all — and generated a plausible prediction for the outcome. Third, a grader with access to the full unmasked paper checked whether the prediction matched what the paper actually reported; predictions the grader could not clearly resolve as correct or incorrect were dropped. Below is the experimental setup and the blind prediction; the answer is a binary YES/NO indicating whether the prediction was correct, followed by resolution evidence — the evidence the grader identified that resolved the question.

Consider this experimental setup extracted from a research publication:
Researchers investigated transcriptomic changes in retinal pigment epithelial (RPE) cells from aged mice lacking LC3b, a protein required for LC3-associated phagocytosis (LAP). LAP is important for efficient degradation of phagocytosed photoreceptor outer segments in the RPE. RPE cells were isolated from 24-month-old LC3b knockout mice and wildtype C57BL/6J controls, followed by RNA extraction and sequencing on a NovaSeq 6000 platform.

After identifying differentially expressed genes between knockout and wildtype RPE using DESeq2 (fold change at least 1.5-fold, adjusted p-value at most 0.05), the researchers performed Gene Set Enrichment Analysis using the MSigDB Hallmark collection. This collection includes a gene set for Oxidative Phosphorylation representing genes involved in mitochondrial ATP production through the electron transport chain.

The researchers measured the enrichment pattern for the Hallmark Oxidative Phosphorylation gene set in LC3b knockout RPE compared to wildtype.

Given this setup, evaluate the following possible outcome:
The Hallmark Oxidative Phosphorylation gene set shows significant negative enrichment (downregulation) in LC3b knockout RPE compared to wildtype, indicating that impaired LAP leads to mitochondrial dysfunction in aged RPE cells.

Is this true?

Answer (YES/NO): YES